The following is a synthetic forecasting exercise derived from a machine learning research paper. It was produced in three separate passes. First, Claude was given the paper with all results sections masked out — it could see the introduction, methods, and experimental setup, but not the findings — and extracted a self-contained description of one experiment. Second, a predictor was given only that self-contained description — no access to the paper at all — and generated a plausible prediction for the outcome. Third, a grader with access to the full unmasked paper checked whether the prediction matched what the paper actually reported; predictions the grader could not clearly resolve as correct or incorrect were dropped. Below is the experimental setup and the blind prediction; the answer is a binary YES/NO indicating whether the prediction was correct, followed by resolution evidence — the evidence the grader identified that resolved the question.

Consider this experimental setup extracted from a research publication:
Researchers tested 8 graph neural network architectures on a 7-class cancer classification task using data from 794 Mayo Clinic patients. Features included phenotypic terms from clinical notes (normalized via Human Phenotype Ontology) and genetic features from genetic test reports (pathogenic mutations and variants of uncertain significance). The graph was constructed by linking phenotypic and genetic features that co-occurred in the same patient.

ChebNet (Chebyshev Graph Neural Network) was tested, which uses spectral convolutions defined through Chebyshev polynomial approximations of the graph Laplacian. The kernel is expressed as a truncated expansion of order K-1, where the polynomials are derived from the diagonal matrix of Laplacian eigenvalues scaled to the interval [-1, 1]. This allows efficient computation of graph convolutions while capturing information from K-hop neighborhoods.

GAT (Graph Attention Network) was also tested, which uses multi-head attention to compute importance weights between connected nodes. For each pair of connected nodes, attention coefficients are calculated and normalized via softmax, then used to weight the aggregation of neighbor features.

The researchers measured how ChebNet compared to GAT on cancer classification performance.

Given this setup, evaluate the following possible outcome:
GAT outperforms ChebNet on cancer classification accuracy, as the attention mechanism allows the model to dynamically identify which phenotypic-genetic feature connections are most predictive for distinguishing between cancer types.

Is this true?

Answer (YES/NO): NO